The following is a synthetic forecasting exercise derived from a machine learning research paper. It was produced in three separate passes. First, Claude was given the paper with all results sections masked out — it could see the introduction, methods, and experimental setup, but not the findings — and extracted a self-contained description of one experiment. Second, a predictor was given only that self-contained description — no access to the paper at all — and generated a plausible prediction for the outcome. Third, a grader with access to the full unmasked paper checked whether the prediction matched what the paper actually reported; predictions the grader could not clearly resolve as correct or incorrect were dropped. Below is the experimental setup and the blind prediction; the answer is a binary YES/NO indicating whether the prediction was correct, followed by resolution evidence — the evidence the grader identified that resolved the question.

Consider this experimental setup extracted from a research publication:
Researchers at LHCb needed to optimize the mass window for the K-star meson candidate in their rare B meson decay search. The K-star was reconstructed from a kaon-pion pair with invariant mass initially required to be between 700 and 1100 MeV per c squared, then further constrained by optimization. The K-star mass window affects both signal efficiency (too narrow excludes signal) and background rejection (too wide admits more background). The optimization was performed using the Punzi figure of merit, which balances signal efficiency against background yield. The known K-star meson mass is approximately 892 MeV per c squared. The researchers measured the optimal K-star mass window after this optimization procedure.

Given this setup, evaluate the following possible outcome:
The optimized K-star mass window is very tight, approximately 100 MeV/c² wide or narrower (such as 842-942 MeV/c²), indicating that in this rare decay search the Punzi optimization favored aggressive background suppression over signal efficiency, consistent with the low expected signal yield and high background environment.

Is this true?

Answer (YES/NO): NO